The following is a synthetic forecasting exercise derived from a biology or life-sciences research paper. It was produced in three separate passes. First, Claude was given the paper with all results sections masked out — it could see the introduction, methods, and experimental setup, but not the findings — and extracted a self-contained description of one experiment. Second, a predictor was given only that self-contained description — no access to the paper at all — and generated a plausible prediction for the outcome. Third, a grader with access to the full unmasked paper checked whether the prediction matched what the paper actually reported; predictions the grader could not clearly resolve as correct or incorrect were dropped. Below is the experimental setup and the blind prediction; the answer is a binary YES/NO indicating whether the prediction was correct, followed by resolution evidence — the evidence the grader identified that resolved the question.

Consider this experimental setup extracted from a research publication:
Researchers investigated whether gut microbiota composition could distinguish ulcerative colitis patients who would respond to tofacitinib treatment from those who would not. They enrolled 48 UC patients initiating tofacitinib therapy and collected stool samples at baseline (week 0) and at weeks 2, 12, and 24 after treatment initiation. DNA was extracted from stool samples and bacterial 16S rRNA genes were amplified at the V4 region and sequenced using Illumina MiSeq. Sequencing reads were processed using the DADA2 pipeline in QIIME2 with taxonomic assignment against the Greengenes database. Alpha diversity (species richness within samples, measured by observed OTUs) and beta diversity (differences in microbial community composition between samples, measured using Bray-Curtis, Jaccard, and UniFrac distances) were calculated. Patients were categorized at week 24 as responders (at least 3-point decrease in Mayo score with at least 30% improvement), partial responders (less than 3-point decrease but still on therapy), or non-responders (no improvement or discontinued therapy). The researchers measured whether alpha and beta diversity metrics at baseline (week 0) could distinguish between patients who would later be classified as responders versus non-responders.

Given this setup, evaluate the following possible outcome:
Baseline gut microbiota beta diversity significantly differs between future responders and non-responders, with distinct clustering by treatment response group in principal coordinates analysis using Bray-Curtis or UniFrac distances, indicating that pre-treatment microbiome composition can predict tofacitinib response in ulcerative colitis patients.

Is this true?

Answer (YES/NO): NO